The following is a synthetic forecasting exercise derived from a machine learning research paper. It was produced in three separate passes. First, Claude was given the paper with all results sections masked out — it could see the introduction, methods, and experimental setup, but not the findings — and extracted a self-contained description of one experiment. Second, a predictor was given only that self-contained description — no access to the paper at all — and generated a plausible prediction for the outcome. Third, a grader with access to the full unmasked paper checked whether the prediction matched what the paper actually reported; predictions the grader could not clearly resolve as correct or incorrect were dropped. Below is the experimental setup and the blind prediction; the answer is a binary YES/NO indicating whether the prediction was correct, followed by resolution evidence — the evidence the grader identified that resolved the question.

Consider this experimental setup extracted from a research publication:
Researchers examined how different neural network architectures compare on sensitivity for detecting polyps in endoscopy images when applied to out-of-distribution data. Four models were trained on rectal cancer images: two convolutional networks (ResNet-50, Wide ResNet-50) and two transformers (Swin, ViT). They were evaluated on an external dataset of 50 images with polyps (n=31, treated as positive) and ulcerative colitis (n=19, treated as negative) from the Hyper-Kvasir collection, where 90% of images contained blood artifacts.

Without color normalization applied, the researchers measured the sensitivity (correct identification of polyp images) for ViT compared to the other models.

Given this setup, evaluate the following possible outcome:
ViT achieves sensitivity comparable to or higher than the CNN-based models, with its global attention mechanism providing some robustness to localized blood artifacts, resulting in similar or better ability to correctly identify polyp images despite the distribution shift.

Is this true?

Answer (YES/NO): YES